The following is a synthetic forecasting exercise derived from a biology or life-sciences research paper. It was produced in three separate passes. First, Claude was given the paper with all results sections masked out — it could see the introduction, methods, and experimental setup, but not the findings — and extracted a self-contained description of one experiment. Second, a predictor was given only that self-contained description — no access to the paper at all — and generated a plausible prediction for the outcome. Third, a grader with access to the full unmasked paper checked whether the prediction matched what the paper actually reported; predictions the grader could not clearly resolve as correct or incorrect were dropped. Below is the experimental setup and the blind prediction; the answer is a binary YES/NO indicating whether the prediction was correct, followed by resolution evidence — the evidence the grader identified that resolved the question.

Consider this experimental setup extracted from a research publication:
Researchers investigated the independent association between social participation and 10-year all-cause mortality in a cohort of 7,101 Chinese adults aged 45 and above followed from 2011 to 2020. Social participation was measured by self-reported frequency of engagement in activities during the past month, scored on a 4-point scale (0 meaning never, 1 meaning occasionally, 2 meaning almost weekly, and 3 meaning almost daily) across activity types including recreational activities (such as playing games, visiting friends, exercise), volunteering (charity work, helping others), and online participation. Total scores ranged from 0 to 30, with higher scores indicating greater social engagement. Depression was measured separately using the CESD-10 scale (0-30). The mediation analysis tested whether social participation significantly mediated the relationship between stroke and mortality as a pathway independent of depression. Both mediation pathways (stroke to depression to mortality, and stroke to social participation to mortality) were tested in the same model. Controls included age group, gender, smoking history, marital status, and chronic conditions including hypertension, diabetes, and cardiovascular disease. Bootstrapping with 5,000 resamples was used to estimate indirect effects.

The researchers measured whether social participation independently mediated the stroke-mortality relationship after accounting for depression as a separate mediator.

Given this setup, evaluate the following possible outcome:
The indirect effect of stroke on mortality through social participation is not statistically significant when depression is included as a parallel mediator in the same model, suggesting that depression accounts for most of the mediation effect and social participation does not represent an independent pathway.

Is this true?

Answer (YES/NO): YES